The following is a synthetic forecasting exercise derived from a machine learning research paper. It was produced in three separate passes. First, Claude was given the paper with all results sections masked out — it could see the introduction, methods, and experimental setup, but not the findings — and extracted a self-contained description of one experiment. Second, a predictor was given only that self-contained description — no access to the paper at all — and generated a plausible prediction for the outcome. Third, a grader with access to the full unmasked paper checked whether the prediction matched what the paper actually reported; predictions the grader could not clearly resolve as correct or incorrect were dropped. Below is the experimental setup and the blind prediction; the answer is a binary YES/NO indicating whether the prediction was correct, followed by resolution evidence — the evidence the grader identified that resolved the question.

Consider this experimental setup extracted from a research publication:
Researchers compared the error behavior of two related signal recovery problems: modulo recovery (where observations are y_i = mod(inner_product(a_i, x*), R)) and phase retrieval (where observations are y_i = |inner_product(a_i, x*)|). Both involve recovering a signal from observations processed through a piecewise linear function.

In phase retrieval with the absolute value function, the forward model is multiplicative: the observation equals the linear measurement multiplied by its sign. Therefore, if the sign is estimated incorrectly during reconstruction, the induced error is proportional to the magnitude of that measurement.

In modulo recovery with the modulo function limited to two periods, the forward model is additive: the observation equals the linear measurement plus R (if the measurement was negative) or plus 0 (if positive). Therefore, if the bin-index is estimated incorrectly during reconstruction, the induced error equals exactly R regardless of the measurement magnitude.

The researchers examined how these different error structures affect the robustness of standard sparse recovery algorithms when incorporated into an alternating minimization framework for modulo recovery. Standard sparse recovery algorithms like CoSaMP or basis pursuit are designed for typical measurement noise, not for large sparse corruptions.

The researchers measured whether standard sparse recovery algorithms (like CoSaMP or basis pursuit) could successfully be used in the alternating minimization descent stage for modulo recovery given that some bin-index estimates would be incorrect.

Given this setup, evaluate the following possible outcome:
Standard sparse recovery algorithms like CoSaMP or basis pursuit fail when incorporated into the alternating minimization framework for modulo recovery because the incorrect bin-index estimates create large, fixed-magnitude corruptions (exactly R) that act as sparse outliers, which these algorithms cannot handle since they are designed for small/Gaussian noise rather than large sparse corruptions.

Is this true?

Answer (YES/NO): YES